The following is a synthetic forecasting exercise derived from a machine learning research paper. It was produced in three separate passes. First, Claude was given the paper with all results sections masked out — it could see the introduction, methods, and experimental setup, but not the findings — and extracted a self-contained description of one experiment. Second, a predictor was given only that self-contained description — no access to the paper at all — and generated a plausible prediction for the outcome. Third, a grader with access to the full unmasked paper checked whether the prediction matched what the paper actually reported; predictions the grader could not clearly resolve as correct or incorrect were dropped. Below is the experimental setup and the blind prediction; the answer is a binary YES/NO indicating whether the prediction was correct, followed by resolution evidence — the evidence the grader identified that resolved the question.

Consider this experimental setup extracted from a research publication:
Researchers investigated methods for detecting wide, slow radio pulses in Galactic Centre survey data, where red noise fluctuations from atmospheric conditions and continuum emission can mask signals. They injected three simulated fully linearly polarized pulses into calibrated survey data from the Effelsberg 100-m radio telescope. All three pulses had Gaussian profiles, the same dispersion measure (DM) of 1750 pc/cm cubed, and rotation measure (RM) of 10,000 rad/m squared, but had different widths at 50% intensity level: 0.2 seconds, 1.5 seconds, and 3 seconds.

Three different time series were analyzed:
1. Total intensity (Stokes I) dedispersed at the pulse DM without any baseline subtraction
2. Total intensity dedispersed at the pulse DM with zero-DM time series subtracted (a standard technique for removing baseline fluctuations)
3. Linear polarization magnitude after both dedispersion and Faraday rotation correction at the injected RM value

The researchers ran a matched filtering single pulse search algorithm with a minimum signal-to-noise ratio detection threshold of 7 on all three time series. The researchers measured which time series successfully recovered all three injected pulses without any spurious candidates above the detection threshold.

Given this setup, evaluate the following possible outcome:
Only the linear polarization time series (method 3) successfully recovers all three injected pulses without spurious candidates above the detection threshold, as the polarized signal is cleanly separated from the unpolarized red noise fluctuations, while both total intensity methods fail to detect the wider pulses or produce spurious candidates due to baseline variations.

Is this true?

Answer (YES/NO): YES